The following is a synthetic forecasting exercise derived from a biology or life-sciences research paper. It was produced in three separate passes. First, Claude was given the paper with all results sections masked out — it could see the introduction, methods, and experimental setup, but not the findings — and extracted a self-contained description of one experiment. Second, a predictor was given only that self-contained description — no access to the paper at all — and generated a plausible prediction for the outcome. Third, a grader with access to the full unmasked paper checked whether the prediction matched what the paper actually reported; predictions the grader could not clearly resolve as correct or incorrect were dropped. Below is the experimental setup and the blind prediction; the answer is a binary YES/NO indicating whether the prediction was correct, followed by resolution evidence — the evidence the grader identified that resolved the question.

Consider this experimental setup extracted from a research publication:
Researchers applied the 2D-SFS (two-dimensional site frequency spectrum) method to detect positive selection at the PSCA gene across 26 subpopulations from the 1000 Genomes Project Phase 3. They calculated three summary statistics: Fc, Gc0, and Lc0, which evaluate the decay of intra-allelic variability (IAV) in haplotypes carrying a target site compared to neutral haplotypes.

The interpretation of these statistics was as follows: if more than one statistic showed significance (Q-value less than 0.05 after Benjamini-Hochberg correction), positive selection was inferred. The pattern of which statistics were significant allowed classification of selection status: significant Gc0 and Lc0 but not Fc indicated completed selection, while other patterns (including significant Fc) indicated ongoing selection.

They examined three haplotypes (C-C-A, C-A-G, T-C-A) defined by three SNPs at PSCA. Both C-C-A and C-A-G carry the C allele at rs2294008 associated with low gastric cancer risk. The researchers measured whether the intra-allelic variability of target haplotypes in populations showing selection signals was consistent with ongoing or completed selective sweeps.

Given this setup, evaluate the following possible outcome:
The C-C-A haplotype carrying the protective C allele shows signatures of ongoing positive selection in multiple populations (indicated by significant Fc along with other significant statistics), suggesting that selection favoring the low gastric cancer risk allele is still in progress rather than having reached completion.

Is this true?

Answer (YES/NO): YES